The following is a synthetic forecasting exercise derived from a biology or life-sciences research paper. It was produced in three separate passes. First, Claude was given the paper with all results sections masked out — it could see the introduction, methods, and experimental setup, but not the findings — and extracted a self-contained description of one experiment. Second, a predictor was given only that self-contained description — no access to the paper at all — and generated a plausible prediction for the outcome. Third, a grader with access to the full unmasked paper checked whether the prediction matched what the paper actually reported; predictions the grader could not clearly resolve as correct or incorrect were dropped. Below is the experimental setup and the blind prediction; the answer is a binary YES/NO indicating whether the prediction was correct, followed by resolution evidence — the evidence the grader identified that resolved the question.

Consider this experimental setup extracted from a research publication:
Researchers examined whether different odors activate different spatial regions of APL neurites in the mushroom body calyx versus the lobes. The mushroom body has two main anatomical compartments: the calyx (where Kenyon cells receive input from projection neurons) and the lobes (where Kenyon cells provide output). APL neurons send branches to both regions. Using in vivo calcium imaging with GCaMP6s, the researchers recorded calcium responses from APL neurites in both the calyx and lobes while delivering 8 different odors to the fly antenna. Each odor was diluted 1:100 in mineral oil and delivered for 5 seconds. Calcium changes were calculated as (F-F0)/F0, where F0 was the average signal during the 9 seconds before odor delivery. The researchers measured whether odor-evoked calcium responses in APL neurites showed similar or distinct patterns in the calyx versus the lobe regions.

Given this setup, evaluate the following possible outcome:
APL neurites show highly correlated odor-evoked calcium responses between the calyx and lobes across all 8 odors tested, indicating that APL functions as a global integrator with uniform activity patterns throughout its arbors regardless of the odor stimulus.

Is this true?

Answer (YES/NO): NO